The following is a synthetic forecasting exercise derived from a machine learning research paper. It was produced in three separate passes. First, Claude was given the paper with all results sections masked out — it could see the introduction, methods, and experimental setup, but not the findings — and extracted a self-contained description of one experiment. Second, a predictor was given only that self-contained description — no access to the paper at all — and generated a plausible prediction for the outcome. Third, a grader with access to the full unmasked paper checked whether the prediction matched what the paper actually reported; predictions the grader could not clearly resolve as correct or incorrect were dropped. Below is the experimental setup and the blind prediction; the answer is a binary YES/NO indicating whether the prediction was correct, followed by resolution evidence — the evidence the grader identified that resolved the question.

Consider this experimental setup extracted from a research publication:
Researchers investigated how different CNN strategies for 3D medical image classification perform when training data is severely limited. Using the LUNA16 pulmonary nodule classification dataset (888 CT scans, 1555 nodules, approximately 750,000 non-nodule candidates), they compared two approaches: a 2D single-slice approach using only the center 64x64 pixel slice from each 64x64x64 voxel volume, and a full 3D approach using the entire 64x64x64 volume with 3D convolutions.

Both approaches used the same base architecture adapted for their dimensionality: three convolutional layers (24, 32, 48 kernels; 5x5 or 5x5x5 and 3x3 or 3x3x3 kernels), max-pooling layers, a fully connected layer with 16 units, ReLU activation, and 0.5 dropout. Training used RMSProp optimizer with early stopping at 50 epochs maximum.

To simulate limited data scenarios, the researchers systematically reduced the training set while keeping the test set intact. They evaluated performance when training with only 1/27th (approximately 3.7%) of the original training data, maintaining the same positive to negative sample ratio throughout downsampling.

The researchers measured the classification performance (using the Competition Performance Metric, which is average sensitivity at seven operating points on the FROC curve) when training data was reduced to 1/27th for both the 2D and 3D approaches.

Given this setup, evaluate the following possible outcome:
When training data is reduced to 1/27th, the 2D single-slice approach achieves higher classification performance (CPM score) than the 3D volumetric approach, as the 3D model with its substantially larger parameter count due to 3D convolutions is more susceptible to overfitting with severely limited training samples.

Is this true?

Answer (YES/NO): YES